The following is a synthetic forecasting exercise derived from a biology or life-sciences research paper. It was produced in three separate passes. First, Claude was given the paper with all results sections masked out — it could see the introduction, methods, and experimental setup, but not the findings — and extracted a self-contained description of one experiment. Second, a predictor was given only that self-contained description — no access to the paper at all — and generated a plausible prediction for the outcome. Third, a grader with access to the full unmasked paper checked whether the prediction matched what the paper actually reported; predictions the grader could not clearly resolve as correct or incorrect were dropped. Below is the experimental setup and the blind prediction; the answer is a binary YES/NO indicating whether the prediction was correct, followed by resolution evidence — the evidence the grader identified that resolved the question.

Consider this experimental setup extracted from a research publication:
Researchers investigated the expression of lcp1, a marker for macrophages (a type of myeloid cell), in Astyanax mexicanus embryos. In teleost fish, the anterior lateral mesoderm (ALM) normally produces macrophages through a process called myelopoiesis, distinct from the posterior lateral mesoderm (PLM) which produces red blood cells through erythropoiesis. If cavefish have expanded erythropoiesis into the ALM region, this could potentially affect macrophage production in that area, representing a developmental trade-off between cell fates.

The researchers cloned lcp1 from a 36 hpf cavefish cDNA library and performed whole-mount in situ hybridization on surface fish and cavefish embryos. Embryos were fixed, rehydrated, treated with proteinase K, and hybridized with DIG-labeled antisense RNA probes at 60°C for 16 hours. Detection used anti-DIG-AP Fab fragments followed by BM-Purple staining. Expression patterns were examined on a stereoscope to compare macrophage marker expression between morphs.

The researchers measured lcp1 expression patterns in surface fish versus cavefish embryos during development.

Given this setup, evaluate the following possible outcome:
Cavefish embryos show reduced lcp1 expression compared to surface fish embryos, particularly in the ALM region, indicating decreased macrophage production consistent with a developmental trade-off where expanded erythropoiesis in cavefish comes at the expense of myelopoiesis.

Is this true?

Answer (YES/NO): NO